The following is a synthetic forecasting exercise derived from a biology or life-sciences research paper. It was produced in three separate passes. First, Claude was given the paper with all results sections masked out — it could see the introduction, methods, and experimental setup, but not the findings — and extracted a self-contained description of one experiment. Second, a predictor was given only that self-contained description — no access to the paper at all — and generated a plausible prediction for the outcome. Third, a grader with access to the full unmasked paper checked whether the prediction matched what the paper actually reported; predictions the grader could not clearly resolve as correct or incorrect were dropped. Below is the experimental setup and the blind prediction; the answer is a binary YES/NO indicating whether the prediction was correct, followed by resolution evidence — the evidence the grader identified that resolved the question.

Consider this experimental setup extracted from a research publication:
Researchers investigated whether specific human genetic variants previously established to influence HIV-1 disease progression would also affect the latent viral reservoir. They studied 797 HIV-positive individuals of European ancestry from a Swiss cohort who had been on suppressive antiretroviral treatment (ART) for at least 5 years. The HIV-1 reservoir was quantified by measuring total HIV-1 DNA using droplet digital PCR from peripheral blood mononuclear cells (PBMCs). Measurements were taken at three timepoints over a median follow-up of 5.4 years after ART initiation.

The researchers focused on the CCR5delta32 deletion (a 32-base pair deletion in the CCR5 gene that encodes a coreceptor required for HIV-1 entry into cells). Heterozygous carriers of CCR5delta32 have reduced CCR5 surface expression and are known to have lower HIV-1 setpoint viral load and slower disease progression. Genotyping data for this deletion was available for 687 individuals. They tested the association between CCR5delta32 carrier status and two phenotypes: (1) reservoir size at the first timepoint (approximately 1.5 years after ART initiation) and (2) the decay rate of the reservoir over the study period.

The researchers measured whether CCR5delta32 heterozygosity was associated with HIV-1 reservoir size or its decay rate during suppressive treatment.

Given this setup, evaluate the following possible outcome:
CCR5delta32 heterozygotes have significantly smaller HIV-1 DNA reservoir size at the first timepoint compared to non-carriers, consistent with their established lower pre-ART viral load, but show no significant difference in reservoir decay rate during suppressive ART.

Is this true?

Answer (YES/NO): NO